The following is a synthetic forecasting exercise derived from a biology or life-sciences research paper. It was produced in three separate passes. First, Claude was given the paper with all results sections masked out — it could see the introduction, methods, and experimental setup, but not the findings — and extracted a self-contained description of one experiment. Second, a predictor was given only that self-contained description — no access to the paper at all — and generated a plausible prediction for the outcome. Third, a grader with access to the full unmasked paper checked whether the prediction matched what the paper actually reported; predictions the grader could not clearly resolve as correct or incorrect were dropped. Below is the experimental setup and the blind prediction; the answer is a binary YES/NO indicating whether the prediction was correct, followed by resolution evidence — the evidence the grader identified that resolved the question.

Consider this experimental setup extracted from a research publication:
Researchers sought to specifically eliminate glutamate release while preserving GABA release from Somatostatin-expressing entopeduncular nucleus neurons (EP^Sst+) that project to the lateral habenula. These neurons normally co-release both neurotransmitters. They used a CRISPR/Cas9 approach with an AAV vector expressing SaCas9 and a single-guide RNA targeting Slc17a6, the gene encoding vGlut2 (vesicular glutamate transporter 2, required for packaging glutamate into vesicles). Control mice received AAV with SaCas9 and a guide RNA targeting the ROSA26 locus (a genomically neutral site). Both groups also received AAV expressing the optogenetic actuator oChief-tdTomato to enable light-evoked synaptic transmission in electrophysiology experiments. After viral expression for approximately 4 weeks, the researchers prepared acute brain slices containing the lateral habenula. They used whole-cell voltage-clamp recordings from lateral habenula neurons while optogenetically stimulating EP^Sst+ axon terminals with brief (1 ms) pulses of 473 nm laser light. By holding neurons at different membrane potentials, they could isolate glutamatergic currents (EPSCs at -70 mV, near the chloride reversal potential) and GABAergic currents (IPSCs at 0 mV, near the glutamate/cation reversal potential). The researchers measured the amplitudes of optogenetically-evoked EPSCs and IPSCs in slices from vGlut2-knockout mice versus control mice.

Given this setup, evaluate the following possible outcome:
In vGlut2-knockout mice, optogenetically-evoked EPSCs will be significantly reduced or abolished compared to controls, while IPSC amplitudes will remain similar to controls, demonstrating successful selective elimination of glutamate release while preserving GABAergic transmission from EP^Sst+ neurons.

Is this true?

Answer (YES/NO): YES